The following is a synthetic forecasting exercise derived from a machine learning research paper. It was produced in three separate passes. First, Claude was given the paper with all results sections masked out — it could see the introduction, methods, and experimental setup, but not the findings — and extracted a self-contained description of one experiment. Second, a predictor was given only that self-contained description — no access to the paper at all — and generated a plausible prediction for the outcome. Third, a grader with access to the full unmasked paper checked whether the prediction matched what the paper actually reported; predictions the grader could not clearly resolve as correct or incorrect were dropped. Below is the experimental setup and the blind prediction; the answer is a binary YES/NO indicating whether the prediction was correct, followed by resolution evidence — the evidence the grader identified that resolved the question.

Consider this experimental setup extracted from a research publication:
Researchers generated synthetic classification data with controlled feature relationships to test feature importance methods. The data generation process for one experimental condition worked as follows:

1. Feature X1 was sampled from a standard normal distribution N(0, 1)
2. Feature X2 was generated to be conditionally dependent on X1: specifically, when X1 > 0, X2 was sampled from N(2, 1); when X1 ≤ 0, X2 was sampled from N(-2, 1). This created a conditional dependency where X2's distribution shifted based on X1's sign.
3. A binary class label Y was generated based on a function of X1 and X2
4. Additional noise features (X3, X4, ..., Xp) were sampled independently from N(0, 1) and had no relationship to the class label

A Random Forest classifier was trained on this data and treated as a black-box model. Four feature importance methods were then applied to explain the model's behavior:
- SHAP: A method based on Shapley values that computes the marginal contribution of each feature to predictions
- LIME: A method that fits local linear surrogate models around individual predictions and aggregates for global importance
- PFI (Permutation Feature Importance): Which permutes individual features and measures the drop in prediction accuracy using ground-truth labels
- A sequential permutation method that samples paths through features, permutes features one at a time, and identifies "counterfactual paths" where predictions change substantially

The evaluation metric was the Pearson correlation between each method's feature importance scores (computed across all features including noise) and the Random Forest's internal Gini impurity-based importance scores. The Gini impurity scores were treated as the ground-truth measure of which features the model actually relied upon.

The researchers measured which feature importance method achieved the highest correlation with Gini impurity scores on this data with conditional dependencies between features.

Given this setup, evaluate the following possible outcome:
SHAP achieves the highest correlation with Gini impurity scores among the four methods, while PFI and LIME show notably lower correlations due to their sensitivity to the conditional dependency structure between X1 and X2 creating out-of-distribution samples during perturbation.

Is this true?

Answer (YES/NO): NO